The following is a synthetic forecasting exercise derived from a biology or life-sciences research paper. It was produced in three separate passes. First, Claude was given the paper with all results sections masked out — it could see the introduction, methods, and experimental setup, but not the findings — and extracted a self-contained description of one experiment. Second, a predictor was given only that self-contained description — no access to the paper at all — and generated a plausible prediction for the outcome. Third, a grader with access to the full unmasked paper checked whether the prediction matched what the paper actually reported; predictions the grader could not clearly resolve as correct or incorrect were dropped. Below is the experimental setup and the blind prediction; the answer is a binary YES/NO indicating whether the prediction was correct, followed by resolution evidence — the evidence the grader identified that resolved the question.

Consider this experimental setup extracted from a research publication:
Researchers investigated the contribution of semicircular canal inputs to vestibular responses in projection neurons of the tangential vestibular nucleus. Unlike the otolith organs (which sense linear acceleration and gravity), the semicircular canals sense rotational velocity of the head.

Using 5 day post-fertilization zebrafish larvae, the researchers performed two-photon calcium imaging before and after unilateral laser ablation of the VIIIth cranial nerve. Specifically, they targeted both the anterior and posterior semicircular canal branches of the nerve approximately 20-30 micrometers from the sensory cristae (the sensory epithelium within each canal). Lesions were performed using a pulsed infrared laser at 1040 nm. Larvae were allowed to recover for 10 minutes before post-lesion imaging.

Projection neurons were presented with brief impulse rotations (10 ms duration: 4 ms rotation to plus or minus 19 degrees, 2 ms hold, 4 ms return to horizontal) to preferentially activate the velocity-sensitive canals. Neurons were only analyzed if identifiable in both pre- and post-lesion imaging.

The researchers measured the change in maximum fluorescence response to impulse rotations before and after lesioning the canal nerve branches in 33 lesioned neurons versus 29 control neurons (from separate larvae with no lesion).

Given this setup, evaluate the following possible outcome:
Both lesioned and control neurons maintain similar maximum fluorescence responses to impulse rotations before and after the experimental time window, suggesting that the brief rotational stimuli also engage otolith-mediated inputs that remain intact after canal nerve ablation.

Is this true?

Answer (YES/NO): NO